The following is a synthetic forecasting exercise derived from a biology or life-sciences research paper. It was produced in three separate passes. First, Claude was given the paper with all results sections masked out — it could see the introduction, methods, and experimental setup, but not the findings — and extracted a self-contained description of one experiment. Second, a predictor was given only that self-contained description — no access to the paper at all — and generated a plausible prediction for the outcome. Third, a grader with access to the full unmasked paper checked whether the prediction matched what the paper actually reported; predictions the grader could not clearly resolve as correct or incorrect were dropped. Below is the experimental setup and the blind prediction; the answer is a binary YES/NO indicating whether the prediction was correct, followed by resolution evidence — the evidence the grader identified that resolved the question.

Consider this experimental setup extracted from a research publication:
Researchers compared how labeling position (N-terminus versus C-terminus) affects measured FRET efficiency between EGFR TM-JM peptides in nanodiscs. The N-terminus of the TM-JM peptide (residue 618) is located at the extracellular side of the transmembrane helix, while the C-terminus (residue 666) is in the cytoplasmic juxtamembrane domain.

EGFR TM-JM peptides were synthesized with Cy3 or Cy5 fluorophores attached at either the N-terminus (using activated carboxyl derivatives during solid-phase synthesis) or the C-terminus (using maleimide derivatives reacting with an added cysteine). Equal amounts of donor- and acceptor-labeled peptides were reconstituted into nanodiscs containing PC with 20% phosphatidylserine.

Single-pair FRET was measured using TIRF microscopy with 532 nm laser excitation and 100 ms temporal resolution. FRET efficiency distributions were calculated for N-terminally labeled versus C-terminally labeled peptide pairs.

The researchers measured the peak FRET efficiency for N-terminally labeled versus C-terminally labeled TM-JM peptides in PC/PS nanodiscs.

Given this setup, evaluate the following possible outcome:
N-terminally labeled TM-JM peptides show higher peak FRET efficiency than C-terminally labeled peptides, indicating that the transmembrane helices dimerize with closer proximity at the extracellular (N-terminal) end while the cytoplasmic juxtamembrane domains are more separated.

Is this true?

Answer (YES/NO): YES